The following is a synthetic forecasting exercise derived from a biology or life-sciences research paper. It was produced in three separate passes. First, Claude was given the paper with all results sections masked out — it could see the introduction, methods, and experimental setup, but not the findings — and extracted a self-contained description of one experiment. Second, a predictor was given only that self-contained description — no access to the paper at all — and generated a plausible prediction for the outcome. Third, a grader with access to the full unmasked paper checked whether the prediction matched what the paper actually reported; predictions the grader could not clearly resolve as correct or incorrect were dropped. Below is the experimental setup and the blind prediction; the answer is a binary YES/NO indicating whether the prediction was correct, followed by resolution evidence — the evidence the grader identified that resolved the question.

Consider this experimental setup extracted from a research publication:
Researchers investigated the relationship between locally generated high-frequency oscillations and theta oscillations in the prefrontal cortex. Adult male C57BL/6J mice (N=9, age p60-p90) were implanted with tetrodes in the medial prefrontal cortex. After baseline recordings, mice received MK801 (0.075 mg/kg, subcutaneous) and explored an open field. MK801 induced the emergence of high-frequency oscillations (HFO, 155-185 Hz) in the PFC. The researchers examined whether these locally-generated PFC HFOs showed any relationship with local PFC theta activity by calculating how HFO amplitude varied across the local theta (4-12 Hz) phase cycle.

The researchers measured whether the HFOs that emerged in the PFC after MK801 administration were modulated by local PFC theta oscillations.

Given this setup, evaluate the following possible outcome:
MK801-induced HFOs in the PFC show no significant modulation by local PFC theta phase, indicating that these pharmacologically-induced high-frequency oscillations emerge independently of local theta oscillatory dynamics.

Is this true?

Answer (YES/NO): NO